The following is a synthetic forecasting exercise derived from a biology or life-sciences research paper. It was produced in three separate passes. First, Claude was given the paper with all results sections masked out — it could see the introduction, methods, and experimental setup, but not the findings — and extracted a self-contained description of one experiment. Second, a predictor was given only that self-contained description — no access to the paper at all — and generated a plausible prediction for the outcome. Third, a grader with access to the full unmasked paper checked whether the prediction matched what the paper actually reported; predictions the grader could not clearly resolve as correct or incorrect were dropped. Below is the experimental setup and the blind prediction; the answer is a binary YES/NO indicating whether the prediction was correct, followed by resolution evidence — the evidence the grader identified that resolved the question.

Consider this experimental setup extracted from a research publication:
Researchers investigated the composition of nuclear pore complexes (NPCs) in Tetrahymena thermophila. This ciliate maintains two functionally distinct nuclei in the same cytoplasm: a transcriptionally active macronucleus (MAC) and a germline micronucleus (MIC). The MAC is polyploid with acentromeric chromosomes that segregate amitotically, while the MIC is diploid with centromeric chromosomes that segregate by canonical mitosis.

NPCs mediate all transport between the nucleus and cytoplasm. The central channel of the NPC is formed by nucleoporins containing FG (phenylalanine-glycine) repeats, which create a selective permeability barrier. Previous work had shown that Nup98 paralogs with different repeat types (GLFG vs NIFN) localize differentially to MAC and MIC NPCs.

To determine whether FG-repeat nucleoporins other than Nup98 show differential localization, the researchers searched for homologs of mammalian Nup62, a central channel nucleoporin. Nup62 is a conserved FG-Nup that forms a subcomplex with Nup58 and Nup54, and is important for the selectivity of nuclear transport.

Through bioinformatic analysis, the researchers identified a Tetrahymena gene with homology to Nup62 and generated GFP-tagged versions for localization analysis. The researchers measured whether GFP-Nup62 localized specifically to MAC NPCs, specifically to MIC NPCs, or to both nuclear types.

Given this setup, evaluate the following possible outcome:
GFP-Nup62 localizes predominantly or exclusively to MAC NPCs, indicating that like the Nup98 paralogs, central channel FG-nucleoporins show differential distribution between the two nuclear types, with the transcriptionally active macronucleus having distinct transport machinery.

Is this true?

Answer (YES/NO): NO